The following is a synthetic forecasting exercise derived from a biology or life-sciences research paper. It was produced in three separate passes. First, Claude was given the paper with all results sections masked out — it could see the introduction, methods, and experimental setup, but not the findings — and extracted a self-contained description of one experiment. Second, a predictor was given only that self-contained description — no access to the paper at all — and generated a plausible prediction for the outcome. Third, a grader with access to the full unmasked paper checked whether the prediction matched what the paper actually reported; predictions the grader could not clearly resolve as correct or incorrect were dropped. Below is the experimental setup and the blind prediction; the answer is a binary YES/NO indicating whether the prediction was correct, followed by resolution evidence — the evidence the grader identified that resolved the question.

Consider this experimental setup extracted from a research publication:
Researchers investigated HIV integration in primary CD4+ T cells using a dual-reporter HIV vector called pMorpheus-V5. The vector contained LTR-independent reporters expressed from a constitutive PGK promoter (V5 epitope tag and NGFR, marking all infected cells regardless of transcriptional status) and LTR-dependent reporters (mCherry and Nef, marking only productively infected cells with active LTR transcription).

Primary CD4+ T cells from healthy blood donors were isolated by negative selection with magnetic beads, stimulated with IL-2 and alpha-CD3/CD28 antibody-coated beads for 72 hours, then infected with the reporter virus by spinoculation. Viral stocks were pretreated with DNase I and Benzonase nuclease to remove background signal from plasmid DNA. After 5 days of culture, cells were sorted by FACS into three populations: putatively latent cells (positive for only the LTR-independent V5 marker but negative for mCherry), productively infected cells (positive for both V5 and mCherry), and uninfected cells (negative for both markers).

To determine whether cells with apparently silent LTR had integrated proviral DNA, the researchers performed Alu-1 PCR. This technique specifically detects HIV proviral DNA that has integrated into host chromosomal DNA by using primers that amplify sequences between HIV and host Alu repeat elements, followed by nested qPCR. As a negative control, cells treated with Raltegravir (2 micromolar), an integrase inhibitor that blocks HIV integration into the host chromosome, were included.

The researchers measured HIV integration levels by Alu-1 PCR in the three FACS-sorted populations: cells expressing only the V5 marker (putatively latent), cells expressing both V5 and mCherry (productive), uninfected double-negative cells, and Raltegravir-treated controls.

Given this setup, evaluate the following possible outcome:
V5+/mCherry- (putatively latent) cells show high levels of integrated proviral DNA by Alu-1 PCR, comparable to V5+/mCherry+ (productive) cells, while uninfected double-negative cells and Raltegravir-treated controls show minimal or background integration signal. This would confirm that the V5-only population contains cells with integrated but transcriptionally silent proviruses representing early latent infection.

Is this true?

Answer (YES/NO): NO